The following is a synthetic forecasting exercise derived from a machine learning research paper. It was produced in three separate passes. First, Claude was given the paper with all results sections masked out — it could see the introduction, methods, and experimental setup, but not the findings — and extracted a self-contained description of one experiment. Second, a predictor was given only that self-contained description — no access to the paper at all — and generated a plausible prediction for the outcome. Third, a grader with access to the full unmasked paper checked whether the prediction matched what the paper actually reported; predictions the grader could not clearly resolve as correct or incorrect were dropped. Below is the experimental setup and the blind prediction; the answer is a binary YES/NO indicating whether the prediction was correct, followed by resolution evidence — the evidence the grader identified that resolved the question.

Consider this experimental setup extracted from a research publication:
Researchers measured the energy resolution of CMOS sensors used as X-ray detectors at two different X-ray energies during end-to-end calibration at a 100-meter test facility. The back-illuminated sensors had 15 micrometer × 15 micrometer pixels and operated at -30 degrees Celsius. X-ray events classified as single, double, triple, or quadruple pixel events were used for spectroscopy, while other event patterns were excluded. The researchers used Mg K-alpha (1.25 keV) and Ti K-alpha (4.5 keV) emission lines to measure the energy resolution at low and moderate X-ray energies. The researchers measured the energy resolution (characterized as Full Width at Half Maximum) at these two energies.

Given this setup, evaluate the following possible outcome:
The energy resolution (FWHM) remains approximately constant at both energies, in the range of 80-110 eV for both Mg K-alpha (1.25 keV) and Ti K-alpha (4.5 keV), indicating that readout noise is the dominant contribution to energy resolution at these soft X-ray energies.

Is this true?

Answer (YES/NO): NO